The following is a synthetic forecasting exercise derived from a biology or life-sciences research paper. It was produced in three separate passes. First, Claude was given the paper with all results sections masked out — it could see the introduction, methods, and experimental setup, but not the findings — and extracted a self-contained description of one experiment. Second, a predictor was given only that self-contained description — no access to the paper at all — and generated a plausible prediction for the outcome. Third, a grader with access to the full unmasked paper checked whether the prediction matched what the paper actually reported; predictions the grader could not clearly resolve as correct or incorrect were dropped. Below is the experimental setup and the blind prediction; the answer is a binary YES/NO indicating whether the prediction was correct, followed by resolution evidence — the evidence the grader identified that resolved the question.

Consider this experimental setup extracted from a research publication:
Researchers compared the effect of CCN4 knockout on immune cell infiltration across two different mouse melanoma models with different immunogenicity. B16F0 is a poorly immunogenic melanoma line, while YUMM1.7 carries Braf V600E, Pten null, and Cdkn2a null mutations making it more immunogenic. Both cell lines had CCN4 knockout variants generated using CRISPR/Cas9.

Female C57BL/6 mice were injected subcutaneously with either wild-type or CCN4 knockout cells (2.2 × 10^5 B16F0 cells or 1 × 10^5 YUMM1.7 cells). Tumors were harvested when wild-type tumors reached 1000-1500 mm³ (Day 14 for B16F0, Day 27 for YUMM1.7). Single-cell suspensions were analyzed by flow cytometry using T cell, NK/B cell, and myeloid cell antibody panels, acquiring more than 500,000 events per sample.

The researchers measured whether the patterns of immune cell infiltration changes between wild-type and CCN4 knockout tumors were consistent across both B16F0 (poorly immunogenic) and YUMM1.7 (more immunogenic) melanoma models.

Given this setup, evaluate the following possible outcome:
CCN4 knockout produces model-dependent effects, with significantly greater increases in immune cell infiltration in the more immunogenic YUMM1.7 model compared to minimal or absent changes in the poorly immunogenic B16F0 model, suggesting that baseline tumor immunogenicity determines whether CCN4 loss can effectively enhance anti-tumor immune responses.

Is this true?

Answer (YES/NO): NO